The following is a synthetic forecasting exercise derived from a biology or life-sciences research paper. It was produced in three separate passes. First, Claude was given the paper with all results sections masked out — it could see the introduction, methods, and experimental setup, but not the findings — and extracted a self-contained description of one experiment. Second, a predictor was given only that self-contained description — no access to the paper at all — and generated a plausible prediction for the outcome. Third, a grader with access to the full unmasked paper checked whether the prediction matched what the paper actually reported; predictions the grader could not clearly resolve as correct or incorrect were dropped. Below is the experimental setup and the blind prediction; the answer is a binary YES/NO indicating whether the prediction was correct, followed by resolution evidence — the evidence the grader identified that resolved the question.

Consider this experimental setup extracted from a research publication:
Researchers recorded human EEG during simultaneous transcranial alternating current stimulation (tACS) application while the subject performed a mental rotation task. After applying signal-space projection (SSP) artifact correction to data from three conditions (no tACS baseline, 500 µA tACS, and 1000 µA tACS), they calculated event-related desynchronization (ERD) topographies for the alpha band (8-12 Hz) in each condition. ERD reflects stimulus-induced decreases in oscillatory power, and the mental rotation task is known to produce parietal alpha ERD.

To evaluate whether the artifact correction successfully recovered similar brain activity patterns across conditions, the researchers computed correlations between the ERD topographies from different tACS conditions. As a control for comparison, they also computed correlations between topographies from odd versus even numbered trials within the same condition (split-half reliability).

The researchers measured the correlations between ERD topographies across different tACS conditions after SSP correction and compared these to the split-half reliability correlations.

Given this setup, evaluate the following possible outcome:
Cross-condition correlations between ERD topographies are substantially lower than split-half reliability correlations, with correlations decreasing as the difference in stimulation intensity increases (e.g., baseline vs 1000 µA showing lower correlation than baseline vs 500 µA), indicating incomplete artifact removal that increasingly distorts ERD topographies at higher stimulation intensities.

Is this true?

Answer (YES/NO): NO